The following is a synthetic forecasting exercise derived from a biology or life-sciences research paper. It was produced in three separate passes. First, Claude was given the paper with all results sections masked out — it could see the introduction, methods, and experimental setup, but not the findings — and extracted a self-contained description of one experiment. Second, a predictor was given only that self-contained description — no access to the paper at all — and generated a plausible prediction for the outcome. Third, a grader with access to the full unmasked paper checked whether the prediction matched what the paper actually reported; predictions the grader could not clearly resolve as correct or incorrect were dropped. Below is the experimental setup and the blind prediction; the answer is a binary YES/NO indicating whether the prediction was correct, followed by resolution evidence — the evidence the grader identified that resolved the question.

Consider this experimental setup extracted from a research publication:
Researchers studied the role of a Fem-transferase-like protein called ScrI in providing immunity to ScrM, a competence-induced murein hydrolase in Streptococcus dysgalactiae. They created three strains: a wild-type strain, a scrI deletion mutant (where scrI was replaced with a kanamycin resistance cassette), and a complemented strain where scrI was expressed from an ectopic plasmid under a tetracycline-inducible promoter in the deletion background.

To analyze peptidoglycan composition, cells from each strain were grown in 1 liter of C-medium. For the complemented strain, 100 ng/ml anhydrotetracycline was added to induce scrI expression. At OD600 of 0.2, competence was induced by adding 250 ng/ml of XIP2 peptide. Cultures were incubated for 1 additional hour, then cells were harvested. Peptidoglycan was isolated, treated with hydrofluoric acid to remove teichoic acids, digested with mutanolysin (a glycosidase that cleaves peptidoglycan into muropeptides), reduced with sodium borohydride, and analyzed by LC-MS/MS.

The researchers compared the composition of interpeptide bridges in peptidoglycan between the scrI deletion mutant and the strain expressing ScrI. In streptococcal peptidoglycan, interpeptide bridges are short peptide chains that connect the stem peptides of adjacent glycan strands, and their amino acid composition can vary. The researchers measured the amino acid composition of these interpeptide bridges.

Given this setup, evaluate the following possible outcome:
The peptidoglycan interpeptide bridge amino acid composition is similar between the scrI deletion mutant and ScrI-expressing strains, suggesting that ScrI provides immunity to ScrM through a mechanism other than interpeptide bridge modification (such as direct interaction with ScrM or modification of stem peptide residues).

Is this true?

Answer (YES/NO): NO